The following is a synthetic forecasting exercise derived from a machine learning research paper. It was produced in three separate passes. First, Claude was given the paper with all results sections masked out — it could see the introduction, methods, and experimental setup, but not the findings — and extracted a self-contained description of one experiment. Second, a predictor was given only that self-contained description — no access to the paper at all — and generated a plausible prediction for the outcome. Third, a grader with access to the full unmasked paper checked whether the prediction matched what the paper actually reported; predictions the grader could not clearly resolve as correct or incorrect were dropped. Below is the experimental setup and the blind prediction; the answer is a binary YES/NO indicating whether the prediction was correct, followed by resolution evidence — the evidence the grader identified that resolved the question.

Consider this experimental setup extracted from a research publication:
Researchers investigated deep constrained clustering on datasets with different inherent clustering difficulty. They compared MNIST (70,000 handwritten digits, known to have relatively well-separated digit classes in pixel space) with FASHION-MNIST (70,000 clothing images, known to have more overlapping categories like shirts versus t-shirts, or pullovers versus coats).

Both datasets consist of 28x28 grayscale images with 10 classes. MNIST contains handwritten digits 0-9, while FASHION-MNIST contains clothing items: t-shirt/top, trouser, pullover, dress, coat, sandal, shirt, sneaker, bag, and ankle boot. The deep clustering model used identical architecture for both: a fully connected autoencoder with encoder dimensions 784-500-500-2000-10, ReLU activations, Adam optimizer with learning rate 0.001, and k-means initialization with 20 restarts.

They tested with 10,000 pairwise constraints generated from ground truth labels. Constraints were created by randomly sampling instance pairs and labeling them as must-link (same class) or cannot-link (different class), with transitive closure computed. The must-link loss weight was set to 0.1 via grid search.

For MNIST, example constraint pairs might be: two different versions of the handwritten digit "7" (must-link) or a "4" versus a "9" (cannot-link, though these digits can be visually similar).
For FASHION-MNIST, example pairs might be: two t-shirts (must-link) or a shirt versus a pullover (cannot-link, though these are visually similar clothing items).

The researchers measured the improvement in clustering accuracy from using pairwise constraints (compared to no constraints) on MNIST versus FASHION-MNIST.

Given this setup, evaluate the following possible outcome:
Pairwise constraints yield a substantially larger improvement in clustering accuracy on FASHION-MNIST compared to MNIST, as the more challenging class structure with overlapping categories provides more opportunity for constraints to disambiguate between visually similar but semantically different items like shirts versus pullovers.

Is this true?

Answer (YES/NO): NO